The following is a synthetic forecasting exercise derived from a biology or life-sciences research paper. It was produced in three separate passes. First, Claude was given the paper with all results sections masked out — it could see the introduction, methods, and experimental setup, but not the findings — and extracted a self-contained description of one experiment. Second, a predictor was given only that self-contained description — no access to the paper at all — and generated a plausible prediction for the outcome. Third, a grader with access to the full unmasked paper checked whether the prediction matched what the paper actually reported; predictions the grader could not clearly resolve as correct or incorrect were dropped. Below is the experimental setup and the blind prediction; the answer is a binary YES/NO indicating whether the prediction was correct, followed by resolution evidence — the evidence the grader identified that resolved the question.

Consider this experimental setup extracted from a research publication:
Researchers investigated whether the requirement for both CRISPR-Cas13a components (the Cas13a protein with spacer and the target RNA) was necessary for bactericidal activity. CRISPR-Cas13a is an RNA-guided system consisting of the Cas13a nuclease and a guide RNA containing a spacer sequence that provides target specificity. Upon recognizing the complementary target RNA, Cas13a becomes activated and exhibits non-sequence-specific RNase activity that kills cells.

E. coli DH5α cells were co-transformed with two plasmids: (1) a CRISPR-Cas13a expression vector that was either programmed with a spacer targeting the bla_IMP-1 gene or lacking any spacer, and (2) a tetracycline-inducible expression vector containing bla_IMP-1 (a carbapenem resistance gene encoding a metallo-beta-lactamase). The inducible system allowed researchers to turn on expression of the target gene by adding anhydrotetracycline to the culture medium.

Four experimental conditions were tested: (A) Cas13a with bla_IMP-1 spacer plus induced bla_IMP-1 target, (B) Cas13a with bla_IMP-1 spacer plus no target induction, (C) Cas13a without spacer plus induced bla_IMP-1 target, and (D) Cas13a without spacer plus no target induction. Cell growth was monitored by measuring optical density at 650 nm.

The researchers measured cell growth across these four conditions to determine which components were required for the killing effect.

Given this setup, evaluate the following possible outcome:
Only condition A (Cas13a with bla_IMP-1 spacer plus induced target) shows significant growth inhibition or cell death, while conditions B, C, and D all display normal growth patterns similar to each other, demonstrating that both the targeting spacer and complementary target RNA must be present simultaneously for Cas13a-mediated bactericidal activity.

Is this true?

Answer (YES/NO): YES